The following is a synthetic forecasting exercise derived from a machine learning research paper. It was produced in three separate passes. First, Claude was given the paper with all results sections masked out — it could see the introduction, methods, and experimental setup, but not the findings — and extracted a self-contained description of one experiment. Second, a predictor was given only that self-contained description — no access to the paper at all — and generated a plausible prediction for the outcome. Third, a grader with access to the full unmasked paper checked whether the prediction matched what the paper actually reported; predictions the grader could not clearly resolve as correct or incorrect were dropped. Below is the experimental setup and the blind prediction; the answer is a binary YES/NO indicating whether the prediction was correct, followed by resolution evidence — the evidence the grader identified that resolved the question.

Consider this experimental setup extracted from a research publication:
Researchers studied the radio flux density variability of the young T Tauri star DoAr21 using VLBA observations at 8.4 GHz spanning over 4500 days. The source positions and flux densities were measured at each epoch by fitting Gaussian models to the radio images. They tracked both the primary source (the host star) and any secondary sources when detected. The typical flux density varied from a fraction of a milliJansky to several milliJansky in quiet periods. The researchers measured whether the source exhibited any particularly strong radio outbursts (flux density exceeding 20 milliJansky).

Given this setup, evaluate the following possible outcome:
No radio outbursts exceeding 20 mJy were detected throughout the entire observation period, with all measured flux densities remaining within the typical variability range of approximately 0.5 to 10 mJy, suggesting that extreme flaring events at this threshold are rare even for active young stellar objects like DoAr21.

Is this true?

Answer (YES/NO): NO